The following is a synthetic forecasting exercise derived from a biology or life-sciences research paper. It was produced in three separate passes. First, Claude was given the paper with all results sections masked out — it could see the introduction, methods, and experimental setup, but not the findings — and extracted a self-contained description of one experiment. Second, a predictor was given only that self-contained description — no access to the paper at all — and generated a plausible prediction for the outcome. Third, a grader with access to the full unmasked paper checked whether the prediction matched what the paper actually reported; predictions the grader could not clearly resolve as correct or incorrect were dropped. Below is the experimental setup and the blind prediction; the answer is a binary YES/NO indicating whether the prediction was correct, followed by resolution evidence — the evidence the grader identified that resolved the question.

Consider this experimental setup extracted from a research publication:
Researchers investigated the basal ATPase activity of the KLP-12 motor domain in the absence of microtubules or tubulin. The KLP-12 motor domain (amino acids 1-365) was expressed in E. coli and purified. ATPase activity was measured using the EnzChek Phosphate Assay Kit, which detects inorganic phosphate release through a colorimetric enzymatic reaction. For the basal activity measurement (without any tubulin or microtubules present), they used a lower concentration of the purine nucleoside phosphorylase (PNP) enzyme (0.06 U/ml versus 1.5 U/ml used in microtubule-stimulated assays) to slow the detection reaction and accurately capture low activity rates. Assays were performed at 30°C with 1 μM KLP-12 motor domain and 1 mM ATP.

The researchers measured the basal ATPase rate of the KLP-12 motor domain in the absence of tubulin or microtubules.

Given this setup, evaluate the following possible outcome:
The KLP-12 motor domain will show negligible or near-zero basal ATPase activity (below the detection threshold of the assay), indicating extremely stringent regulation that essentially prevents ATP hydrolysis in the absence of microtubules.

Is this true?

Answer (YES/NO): NO